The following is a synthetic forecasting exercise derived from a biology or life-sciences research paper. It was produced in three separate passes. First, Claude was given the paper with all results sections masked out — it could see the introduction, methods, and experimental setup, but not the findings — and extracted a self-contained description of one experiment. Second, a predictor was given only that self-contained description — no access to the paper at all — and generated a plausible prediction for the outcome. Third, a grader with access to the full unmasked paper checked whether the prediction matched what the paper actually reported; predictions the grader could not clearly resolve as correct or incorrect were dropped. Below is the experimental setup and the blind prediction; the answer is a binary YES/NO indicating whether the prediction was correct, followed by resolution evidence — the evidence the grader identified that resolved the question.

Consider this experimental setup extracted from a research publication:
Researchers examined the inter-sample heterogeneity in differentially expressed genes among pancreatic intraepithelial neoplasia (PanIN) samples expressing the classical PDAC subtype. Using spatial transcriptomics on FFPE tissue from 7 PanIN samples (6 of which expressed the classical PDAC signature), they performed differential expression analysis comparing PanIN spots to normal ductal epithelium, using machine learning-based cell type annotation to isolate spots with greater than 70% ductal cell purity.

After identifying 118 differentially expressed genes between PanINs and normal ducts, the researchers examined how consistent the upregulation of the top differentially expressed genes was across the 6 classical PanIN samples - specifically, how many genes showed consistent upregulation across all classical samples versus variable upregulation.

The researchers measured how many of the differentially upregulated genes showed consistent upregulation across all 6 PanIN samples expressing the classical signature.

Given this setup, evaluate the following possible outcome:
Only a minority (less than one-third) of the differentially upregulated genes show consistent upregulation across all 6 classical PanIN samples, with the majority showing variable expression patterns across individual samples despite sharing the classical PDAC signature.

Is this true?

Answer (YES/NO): YES